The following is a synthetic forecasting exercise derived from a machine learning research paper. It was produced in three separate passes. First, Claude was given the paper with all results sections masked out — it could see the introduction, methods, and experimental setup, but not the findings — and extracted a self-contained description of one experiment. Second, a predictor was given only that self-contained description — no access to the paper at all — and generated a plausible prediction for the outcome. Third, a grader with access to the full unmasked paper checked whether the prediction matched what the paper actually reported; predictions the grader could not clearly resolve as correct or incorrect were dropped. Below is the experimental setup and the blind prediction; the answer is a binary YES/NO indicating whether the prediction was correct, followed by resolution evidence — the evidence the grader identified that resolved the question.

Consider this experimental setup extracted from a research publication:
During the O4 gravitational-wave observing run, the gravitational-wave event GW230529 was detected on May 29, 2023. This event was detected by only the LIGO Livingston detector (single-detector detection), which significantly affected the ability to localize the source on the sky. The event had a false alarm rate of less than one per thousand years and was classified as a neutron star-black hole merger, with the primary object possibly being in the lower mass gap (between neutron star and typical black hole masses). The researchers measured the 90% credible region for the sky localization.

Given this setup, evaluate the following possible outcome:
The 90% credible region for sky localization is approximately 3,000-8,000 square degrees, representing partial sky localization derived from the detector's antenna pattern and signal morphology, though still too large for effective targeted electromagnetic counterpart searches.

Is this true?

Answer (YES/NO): NO